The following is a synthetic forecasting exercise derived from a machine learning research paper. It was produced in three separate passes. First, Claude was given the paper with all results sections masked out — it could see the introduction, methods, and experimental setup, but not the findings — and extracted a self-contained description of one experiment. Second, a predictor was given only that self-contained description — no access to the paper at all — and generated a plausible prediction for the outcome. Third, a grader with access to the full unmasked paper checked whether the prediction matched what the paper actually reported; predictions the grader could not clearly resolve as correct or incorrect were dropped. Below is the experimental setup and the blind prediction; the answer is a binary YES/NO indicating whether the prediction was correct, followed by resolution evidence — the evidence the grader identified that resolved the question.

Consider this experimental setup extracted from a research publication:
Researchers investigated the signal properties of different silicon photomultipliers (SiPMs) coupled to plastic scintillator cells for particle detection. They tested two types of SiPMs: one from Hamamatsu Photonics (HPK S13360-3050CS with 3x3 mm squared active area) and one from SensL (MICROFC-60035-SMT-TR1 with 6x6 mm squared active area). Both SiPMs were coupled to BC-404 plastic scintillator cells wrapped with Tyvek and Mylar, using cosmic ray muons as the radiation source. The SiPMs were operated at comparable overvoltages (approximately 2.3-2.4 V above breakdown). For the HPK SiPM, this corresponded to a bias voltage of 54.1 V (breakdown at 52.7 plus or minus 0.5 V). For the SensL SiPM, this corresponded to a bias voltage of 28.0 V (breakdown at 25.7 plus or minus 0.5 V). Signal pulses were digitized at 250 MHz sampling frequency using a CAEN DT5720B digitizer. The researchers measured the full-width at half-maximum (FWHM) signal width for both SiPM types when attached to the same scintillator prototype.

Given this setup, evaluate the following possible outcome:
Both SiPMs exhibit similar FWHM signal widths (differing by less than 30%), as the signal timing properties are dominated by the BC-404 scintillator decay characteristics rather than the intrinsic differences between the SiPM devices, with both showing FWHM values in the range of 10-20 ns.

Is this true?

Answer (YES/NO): NO